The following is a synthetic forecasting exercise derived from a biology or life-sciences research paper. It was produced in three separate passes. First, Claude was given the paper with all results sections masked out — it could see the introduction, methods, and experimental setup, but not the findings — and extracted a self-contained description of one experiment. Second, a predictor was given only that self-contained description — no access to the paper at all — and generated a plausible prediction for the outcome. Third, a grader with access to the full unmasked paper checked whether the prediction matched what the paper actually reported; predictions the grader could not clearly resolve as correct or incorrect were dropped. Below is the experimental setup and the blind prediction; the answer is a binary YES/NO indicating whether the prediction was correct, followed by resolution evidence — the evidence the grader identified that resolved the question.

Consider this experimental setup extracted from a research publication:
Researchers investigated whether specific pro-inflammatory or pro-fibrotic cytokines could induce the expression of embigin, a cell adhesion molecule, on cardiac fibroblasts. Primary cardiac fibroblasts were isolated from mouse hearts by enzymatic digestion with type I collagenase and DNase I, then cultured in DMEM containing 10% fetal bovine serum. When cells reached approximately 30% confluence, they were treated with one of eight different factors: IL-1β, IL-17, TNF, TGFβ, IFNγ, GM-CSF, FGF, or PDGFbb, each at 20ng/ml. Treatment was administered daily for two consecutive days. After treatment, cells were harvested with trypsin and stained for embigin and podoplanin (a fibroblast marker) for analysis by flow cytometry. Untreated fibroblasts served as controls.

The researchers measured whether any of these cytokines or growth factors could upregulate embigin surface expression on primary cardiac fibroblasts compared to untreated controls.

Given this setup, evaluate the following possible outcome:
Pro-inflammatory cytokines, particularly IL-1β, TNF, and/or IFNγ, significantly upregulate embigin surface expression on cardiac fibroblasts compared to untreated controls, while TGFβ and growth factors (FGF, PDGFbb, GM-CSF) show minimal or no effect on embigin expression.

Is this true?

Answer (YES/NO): NO